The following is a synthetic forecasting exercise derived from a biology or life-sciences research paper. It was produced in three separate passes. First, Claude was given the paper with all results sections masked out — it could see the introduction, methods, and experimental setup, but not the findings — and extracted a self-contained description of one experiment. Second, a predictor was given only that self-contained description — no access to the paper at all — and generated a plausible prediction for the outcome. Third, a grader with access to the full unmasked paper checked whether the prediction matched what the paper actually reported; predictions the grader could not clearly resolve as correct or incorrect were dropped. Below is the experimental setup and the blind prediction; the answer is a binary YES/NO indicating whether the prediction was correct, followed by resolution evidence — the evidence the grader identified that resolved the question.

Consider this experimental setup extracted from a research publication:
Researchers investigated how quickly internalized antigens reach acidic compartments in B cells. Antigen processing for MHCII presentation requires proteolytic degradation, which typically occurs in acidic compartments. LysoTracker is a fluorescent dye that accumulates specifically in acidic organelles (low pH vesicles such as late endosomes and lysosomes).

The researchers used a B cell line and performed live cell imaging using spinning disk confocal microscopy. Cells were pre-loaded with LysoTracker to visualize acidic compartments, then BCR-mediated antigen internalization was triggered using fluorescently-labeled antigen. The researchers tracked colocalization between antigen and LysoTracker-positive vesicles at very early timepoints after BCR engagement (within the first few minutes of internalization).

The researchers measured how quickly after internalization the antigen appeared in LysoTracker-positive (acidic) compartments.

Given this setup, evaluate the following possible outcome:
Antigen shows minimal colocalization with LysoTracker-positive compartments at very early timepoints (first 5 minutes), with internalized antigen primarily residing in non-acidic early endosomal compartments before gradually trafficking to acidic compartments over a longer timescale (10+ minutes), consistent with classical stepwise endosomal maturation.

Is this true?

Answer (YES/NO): NO